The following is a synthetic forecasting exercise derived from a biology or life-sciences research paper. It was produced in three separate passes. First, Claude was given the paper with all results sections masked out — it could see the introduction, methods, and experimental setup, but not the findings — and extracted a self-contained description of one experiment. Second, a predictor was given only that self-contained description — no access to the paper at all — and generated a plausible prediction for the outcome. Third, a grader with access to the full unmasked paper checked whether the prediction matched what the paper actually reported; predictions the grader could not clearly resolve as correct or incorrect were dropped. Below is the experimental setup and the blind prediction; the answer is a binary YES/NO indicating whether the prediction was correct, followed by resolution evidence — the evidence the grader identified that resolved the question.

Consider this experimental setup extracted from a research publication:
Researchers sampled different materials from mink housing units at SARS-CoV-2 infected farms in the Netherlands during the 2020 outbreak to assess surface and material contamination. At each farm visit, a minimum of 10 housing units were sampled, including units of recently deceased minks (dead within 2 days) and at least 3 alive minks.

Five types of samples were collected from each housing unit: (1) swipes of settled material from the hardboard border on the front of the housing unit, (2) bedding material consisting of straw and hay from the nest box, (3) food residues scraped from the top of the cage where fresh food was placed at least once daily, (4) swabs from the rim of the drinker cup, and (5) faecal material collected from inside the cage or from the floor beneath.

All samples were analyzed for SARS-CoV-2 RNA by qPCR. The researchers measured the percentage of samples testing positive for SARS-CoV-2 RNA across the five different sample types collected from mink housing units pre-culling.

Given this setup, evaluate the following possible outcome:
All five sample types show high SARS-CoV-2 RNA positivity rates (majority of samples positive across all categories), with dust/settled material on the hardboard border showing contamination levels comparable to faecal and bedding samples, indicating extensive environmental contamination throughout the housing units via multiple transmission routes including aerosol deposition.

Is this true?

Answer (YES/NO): NO